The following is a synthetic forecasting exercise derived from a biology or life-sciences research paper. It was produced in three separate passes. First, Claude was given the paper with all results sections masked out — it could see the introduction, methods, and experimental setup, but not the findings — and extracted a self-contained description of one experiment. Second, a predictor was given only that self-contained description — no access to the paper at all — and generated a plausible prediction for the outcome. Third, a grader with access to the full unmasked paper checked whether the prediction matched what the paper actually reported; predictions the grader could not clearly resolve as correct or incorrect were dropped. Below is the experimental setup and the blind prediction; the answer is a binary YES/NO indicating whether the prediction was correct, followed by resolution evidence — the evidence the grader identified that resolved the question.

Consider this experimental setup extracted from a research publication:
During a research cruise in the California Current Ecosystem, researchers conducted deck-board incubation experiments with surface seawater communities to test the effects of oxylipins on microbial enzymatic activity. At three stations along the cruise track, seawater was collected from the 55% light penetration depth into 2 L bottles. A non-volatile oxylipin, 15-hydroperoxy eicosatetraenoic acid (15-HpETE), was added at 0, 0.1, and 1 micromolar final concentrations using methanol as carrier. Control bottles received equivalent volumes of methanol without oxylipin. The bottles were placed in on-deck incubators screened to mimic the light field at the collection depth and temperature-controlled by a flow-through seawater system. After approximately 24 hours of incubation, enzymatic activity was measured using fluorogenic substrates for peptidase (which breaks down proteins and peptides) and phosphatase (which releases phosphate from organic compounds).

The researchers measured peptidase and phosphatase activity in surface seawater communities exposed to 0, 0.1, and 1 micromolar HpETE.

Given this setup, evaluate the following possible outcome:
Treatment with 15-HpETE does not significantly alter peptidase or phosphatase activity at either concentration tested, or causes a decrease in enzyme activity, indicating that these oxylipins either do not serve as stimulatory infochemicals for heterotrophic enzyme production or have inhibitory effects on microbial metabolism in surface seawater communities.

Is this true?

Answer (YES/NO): NO